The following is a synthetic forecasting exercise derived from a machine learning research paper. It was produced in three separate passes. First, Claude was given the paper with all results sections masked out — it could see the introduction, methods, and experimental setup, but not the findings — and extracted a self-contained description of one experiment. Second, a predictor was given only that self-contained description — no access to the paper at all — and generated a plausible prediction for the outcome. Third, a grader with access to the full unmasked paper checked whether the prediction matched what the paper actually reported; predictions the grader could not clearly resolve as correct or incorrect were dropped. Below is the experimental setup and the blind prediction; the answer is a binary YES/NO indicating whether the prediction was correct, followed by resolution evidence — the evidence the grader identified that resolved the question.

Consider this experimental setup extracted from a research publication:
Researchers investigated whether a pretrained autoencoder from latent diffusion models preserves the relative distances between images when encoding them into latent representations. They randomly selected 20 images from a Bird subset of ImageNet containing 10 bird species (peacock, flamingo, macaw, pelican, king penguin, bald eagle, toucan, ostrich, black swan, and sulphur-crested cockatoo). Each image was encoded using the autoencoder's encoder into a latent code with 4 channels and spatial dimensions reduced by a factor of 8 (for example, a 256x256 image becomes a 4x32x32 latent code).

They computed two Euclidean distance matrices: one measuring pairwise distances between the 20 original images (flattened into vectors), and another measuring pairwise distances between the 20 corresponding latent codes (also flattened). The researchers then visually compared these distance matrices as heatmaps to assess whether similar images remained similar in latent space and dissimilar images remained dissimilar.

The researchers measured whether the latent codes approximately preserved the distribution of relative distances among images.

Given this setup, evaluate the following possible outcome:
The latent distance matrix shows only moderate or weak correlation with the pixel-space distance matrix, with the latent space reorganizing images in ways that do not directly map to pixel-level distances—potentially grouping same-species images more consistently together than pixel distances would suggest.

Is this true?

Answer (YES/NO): NO